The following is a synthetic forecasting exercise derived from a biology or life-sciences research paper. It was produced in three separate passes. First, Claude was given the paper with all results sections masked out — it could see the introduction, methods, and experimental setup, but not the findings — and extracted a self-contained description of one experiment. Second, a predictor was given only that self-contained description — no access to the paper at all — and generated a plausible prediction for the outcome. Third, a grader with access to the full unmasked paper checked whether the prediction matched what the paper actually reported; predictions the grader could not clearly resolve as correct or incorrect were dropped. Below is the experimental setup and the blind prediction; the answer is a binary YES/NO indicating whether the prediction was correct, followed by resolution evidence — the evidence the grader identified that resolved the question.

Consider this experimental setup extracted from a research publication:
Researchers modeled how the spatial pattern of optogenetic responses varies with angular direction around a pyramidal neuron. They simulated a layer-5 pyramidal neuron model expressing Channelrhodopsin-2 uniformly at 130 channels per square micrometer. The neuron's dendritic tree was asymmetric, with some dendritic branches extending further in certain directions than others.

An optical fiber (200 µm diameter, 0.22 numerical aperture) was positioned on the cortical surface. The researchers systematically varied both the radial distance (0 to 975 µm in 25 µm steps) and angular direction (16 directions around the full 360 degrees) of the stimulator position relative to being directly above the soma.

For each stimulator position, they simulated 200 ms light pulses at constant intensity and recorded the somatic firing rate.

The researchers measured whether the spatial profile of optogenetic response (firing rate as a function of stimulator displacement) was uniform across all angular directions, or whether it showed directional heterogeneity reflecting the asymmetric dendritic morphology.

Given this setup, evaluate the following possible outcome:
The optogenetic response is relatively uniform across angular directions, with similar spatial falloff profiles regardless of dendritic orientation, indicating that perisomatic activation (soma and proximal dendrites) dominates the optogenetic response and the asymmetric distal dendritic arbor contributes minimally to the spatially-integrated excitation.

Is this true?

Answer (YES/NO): NO